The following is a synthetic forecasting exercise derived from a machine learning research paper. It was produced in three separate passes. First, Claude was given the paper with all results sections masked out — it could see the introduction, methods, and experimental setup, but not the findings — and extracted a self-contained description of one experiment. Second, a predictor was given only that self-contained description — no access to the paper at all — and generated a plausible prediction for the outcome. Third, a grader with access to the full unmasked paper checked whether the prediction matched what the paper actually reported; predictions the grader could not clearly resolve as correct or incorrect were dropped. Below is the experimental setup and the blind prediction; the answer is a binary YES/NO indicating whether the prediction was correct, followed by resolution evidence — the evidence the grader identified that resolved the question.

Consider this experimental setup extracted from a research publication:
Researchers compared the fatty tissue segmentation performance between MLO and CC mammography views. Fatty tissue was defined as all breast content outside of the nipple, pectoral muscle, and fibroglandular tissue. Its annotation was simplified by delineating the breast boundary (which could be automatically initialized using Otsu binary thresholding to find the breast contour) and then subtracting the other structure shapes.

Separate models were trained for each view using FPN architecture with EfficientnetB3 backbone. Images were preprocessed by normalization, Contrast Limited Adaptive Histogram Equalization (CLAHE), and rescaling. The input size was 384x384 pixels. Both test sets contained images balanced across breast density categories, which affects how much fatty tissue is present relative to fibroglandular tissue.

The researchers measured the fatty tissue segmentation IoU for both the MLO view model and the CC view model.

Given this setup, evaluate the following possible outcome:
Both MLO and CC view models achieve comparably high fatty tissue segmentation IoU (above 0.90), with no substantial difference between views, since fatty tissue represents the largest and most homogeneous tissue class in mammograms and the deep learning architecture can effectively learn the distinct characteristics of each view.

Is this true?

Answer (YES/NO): NO